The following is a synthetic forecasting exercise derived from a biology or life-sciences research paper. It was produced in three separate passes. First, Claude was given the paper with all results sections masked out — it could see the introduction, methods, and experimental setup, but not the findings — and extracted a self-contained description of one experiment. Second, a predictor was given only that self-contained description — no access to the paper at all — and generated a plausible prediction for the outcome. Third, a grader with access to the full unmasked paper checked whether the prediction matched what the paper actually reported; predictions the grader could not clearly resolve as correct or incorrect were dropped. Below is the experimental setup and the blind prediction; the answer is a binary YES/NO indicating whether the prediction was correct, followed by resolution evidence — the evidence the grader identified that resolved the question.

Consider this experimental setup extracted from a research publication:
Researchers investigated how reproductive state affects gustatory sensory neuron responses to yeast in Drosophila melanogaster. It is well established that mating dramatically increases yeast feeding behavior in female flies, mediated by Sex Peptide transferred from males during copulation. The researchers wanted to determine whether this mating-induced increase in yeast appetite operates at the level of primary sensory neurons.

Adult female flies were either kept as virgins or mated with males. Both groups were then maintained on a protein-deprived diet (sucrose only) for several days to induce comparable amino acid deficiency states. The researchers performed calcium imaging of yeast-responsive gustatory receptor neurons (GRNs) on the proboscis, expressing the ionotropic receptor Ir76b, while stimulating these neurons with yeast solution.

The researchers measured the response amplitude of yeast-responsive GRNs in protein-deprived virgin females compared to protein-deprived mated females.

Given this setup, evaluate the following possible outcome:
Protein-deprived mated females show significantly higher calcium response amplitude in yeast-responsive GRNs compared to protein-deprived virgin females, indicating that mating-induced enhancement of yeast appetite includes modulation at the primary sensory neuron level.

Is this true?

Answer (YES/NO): NO